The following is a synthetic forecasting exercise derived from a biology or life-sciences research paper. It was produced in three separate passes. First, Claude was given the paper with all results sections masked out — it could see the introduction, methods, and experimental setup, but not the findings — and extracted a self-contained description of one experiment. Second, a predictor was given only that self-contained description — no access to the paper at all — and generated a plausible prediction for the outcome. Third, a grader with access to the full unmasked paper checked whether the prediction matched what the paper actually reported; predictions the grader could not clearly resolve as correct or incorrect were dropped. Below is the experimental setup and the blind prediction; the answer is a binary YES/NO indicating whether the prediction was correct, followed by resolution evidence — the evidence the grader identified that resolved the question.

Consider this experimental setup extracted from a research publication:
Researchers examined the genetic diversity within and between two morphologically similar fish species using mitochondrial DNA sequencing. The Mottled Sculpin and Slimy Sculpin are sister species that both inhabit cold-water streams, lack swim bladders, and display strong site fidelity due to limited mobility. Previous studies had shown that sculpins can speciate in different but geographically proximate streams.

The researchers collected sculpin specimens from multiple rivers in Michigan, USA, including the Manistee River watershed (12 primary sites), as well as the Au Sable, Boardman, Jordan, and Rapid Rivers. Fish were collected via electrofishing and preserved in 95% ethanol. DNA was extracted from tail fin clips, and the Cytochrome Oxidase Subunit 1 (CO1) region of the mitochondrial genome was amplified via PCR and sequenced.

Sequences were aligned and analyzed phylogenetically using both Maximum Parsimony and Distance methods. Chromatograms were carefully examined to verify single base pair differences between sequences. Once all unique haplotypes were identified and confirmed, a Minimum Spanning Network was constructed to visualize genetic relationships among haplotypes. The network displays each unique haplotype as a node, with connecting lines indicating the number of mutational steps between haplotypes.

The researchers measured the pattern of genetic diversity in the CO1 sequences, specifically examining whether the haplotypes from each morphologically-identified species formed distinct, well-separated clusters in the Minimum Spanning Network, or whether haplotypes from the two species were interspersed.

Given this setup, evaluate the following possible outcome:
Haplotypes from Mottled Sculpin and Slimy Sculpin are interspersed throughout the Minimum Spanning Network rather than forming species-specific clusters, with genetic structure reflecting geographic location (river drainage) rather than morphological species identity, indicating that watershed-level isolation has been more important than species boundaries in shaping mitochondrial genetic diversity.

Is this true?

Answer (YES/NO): NO